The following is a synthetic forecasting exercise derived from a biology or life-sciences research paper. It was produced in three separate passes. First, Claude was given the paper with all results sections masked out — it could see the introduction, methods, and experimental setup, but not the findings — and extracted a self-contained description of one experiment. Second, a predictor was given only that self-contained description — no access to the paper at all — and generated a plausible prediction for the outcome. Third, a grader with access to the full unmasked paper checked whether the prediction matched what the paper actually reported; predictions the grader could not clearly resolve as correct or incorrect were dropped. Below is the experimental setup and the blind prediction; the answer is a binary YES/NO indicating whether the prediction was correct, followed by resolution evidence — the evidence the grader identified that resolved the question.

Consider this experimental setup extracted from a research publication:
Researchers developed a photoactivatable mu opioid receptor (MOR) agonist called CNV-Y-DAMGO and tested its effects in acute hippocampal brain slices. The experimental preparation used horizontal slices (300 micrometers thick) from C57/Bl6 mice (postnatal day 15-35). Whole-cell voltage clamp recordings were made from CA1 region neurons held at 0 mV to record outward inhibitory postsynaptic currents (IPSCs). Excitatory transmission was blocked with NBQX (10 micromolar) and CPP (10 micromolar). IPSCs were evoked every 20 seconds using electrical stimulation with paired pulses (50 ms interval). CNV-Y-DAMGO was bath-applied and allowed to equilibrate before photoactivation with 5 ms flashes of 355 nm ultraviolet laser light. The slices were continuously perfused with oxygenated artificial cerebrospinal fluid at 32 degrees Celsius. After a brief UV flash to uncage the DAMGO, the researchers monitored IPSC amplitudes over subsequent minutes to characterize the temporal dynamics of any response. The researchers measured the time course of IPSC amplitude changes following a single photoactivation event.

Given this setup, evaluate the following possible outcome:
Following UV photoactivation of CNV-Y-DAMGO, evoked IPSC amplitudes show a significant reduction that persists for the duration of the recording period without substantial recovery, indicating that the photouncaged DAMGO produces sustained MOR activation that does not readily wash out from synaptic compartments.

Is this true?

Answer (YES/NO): NO